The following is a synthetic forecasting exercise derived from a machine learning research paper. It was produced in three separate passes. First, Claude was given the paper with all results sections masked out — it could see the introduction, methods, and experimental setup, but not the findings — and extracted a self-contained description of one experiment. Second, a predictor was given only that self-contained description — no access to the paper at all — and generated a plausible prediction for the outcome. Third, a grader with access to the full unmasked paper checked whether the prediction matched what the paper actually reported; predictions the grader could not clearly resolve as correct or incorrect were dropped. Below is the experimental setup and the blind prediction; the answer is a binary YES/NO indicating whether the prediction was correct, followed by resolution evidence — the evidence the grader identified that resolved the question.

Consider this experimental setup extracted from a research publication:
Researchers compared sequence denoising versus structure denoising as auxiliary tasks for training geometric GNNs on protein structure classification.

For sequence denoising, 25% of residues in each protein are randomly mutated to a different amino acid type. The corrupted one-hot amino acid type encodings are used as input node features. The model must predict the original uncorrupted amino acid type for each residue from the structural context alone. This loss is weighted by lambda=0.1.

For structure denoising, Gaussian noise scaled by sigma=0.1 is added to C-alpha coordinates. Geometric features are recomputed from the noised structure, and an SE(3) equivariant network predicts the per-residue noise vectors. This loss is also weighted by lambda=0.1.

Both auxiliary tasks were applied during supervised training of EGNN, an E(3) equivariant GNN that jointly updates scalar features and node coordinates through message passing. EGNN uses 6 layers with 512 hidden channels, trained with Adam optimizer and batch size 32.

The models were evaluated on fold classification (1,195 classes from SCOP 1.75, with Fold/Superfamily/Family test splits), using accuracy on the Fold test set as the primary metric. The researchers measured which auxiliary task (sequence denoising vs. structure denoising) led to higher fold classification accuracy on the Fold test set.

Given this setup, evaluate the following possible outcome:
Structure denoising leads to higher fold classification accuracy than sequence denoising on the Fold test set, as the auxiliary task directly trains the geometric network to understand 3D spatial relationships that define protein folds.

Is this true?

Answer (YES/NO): NO